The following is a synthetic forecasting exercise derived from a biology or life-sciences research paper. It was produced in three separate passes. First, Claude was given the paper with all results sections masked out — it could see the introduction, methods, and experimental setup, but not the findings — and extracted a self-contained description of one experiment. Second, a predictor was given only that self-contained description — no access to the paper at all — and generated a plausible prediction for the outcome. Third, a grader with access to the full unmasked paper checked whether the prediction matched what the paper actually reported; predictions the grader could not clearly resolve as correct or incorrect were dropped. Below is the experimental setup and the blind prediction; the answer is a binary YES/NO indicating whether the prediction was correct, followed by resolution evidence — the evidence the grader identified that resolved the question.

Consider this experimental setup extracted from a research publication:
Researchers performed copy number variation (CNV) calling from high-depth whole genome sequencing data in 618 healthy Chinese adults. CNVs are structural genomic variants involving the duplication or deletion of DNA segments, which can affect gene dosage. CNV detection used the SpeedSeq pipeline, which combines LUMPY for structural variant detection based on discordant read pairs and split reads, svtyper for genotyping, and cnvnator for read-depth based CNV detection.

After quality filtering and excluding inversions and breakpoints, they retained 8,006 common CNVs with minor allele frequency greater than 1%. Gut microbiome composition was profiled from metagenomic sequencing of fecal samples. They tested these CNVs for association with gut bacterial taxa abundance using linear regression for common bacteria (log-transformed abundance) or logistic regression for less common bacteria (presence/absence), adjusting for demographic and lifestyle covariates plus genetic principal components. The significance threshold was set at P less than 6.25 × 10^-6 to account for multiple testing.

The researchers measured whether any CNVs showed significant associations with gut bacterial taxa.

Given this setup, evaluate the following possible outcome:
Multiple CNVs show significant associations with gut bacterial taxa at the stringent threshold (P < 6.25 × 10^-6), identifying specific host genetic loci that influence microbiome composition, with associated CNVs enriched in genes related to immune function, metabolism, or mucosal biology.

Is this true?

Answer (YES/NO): NO